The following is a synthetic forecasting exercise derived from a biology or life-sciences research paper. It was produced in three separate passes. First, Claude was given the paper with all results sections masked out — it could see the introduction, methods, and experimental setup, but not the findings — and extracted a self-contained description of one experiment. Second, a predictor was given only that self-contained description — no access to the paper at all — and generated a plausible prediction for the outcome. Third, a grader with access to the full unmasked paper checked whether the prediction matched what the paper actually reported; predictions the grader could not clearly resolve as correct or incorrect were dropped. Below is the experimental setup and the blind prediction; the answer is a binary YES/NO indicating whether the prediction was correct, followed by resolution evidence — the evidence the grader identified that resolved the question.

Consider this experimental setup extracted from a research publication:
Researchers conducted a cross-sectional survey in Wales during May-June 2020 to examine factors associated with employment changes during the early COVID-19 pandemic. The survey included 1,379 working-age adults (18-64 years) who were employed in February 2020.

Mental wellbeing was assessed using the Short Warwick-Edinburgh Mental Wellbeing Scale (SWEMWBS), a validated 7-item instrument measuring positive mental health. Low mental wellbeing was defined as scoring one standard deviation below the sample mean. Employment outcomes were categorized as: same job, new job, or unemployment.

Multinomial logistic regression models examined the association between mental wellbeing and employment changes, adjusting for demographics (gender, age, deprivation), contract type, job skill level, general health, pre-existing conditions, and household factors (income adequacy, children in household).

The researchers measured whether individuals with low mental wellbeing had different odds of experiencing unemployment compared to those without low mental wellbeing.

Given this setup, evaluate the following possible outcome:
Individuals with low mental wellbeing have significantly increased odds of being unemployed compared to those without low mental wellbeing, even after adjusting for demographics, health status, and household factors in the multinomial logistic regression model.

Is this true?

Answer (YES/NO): YES